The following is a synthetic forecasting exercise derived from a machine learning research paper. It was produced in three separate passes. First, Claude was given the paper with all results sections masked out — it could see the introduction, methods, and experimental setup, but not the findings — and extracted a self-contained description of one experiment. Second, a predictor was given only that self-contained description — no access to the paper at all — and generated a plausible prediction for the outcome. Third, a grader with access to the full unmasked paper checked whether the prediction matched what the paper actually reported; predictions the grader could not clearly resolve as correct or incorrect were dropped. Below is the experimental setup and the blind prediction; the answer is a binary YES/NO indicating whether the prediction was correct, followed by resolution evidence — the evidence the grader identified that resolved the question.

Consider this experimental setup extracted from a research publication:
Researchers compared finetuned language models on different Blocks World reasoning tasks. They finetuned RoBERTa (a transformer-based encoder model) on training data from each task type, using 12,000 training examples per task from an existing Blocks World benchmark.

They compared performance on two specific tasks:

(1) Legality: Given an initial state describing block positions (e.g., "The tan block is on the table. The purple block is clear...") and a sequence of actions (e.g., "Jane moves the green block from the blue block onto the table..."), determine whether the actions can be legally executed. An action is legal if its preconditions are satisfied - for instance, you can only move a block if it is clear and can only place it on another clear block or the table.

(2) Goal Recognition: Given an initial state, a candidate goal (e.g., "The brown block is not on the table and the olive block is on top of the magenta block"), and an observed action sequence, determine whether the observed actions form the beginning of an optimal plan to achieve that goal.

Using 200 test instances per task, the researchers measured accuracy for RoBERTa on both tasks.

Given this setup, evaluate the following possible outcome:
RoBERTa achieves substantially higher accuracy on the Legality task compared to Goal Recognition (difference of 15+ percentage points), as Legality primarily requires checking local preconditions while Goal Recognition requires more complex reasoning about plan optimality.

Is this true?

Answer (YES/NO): NO